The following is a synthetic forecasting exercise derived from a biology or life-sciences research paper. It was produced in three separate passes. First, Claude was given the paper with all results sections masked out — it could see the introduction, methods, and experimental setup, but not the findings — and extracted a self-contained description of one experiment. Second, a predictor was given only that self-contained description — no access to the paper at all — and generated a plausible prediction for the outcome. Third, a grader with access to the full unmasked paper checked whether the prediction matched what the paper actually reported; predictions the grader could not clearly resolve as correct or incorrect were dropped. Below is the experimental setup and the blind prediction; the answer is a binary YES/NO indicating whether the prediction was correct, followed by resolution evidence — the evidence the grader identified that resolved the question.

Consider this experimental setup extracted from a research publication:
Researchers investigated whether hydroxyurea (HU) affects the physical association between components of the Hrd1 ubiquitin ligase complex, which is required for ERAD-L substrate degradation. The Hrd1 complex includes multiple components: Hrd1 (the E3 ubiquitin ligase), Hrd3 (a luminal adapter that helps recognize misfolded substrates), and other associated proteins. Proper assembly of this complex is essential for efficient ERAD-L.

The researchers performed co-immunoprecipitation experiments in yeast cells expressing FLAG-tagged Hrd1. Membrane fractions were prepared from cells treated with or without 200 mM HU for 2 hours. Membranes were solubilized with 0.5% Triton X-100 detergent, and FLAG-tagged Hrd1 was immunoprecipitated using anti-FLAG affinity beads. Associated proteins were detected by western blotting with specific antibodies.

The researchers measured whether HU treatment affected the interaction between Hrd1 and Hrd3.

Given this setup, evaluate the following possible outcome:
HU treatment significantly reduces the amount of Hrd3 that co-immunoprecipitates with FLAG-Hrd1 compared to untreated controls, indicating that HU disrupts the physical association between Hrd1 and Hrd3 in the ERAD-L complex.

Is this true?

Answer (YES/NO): NO